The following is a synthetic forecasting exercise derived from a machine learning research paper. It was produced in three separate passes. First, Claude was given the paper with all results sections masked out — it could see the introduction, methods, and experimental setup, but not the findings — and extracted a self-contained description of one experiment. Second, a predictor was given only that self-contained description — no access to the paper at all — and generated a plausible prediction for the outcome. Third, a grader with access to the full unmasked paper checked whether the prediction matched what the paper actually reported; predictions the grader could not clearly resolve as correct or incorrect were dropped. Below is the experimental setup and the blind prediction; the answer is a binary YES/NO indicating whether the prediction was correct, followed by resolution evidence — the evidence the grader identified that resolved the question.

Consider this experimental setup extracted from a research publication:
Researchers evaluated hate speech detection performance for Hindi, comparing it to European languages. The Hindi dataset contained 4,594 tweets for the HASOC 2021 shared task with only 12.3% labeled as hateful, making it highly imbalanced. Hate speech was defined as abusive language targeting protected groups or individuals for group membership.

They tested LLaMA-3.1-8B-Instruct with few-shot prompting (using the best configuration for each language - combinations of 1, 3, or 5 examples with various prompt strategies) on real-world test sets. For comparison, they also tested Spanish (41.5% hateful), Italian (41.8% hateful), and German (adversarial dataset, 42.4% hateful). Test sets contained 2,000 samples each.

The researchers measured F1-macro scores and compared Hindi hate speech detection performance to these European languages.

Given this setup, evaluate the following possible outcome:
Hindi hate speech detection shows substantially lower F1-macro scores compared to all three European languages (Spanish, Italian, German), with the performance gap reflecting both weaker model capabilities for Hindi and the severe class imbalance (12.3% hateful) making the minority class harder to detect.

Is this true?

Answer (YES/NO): YES